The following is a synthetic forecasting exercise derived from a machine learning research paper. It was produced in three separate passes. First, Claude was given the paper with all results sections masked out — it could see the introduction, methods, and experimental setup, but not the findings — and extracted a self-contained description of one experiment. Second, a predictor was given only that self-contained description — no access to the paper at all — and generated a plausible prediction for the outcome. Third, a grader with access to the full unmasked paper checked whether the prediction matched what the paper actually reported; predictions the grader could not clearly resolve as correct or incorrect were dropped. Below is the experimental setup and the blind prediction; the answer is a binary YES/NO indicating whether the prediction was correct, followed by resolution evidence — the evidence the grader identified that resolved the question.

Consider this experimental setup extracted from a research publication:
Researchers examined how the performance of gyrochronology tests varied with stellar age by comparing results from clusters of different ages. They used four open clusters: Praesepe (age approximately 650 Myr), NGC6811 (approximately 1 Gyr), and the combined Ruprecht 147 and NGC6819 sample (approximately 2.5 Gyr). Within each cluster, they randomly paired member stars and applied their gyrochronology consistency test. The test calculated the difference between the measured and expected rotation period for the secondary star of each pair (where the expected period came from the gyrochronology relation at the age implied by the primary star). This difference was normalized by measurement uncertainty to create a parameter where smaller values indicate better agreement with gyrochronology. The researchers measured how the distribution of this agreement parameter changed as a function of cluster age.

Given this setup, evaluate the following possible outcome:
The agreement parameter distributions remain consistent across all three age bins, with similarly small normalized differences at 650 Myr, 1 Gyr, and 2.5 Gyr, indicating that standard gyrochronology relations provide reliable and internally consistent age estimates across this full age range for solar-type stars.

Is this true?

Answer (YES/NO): NO